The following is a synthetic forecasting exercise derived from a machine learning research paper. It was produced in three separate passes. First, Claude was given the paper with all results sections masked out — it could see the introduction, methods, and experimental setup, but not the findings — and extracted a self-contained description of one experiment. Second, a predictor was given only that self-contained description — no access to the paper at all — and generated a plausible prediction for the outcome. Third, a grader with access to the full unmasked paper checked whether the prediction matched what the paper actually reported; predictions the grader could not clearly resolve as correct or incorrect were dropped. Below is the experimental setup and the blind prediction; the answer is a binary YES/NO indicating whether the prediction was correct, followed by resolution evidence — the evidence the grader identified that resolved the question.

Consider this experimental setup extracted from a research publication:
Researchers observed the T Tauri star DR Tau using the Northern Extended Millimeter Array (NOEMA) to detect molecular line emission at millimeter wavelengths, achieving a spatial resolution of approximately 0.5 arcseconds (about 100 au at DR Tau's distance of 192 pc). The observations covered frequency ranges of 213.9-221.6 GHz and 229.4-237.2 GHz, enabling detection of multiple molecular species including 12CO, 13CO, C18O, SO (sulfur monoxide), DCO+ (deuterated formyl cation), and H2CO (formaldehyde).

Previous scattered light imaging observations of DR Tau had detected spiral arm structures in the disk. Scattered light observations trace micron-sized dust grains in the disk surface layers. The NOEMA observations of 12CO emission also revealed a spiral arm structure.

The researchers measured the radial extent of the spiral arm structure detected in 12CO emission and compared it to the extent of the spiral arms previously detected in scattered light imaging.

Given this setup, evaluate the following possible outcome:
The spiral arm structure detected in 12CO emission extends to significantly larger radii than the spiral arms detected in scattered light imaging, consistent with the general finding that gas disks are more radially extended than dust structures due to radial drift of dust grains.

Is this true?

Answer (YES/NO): NO